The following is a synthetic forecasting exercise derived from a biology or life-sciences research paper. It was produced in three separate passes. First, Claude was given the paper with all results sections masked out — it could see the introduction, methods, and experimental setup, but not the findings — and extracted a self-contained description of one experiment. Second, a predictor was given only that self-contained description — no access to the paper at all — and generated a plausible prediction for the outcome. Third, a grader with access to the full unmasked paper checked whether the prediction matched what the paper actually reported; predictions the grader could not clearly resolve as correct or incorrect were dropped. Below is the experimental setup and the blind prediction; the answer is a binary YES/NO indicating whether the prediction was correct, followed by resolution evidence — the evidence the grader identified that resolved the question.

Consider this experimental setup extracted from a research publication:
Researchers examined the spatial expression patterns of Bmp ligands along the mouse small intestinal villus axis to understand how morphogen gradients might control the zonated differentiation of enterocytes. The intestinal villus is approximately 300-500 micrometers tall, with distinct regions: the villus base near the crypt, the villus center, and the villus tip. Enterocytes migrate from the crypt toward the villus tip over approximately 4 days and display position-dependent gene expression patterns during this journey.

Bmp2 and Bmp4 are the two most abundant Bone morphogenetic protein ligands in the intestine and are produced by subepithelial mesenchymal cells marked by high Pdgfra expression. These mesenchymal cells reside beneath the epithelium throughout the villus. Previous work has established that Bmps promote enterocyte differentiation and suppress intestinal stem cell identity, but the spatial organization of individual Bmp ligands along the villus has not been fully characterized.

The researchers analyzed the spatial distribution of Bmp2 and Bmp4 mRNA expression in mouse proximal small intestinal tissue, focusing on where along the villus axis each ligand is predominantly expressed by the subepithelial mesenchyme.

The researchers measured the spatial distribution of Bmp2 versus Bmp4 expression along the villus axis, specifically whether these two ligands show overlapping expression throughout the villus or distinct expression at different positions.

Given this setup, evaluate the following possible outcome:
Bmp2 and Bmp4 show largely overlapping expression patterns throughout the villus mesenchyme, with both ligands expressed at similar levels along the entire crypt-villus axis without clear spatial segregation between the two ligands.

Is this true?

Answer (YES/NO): NO